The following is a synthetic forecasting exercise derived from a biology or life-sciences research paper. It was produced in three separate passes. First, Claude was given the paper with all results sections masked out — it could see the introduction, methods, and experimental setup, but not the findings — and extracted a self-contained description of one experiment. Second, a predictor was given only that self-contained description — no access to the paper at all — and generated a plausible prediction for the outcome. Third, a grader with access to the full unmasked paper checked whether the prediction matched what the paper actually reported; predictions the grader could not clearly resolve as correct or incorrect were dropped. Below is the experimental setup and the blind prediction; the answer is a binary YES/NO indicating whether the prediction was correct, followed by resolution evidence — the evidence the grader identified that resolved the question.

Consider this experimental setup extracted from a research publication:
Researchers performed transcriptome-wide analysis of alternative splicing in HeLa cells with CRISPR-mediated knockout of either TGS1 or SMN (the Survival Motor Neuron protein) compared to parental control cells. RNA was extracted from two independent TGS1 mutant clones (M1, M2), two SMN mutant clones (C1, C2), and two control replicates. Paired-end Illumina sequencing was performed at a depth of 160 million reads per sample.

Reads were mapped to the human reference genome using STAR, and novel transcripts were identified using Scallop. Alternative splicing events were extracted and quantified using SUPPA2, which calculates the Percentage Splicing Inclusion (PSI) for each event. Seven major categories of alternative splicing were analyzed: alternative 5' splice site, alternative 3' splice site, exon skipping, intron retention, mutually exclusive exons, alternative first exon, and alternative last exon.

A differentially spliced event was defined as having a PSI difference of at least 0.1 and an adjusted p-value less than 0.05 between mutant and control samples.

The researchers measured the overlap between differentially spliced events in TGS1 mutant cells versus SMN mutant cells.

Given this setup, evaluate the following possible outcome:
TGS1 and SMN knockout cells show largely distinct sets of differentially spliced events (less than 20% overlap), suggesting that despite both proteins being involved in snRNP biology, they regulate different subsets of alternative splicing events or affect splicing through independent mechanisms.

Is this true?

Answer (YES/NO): NO